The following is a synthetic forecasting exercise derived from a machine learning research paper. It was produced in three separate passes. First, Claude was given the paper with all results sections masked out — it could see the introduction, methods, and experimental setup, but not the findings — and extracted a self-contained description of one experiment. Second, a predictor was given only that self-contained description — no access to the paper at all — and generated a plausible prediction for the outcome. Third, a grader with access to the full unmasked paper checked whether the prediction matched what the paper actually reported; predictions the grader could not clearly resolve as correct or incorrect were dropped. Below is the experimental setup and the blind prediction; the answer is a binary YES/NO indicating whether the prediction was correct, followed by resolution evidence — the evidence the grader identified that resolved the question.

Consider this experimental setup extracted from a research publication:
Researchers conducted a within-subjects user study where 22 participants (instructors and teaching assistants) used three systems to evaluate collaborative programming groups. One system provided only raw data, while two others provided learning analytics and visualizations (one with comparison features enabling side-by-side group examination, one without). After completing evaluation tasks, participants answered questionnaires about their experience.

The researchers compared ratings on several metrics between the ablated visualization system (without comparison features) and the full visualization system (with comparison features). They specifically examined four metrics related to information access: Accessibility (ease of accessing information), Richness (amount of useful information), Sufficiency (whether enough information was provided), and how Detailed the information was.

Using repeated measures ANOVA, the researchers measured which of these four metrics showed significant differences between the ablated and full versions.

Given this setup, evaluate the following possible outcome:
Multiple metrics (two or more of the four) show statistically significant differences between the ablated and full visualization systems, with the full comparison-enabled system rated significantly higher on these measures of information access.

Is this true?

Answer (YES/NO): NO